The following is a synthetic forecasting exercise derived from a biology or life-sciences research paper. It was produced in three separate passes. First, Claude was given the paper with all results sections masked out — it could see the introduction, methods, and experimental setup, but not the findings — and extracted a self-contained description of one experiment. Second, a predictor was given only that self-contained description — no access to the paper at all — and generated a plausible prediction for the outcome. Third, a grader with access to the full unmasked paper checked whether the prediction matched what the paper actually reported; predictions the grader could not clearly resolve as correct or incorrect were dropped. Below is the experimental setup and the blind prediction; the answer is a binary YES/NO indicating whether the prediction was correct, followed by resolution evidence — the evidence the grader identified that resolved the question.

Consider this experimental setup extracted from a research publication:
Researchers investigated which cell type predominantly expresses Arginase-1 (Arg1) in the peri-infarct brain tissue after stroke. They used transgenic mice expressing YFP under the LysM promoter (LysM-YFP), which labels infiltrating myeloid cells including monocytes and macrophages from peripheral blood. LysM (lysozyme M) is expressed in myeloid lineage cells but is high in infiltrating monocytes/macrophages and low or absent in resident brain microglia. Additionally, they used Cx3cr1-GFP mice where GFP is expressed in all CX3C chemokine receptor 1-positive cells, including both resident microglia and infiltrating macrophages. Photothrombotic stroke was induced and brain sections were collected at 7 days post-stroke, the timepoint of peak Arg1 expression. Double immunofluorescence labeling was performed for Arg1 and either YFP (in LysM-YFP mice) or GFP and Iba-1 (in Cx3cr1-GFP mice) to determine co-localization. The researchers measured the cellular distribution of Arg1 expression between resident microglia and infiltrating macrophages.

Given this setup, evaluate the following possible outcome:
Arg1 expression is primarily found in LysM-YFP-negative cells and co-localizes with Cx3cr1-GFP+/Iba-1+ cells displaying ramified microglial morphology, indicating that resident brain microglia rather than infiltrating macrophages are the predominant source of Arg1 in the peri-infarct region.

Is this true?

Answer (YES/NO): NO